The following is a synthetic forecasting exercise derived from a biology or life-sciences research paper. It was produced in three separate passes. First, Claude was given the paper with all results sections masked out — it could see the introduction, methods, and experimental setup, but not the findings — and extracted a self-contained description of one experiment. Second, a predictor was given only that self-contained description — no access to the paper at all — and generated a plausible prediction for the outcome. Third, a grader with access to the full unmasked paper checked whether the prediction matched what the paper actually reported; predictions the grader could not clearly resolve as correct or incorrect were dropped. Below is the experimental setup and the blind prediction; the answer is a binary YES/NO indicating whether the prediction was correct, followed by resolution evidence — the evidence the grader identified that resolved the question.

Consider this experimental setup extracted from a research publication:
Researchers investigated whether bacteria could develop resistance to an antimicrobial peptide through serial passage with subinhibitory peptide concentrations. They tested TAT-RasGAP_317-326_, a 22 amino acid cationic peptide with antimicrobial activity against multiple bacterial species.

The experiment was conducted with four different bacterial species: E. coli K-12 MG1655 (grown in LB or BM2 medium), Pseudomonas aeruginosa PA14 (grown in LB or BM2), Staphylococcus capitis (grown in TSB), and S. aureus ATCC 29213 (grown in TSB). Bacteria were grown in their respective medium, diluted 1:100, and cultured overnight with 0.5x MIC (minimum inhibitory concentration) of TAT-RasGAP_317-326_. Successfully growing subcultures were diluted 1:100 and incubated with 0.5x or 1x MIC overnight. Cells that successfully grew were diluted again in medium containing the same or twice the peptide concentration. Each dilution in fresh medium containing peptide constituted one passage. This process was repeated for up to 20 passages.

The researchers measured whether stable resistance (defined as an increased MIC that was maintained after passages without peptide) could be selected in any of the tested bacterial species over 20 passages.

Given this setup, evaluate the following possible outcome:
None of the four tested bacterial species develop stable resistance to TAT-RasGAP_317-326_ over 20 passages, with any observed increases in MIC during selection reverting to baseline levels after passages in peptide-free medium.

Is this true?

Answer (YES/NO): NO